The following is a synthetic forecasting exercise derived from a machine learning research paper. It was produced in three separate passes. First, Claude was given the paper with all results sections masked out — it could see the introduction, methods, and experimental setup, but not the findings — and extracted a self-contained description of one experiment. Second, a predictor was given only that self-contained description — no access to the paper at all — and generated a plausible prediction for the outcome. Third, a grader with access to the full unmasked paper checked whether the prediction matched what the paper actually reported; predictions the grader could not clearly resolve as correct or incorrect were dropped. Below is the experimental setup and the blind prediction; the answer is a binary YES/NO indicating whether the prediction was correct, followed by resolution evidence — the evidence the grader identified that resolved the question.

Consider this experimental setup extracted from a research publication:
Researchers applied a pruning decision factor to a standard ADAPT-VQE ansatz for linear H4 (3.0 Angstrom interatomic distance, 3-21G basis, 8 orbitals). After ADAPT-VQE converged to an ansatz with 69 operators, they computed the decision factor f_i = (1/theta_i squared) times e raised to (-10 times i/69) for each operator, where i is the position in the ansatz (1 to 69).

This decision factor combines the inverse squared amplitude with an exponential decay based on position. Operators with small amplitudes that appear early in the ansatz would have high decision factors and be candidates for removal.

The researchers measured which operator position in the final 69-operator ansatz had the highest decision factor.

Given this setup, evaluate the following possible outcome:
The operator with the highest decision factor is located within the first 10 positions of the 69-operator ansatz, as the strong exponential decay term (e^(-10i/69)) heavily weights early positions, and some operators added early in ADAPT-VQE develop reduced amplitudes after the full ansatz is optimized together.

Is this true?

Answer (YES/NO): NO